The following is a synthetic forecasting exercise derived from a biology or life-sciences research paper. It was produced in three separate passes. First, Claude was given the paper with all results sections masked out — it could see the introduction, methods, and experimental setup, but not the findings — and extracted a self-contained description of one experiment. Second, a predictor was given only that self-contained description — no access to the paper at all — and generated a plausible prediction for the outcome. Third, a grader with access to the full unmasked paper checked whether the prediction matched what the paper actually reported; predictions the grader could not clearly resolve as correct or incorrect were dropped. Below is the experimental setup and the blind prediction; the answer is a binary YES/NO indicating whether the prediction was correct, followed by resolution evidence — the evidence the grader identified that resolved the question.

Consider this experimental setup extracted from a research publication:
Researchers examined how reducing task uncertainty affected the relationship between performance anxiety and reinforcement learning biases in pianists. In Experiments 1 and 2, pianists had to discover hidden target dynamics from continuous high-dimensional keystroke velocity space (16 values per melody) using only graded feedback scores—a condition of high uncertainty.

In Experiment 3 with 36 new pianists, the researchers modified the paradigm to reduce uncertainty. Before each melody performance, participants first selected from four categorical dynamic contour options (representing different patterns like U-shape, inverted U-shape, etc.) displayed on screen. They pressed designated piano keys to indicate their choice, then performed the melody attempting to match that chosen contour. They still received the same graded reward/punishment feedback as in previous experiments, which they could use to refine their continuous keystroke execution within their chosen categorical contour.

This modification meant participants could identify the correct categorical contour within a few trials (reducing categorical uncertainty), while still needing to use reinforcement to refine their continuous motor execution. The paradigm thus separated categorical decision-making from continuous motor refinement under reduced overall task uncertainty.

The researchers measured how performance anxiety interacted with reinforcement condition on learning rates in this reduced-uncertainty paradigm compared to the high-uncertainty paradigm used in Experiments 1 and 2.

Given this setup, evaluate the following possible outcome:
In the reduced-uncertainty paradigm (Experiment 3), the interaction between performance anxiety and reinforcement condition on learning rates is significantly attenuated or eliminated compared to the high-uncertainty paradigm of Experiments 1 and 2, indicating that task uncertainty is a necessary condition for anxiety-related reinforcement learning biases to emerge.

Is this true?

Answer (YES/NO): NO